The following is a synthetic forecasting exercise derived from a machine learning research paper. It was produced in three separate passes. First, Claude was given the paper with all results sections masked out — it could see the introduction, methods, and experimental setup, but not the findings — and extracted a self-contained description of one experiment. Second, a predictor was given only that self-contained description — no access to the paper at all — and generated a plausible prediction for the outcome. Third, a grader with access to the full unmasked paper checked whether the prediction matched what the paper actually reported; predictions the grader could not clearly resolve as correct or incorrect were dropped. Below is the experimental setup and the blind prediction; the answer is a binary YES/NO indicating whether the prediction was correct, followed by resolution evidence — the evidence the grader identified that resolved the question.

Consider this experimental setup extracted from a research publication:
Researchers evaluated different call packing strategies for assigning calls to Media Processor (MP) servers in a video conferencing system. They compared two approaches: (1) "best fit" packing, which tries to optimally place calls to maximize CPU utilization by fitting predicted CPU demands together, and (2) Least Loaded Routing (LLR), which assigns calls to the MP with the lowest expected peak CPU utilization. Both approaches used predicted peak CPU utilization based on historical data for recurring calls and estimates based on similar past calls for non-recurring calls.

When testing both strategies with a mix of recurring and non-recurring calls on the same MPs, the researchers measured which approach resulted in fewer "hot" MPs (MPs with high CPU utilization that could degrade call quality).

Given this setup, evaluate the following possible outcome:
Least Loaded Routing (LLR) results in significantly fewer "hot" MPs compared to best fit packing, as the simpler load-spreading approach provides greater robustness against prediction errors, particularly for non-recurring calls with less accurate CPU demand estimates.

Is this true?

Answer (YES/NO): YES